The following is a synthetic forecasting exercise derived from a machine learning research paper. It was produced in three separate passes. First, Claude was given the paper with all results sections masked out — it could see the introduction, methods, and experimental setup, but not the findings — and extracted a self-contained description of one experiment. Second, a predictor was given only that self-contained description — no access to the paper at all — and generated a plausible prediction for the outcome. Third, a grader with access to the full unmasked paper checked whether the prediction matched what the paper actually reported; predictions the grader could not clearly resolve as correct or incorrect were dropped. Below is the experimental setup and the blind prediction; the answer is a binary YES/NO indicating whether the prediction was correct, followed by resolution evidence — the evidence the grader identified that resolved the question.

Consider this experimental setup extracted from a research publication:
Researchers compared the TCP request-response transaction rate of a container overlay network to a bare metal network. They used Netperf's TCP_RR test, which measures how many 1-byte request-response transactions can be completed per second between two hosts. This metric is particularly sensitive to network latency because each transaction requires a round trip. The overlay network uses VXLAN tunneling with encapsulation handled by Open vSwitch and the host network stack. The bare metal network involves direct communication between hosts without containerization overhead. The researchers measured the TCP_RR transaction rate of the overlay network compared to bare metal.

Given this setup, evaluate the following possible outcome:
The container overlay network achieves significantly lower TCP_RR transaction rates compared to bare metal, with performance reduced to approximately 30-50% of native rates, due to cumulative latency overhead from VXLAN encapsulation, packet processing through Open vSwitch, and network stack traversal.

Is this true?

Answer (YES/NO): NO